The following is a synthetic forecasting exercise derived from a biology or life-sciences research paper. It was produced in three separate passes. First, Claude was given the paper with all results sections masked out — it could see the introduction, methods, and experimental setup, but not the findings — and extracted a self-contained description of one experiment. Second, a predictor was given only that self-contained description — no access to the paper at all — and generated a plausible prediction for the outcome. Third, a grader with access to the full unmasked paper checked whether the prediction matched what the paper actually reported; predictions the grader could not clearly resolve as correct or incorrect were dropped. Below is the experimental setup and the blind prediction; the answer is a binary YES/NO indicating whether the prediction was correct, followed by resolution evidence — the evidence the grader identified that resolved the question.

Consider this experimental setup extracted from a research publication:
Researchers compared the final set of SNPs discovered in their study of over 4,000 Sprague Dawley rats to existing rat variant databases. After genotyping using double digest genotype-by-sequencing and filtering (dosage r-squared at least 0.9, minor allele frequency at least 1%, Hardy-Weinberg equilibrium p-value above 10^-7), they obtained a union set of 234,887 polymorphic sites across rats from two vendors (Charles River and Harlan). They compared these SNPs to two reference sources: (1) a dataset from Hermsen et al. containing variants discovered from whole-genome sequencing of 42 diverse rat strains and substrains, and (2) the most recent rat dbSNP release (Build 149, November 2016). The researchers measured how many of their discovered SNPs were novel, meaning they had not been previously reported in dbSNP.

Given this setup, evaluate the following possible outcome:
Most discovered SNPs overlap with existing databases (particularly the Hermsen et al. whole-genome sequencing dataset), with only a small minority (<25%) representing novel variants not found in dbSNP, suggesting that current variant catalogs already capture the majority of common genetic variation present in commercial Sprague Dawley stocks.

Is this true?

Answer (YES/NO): NO